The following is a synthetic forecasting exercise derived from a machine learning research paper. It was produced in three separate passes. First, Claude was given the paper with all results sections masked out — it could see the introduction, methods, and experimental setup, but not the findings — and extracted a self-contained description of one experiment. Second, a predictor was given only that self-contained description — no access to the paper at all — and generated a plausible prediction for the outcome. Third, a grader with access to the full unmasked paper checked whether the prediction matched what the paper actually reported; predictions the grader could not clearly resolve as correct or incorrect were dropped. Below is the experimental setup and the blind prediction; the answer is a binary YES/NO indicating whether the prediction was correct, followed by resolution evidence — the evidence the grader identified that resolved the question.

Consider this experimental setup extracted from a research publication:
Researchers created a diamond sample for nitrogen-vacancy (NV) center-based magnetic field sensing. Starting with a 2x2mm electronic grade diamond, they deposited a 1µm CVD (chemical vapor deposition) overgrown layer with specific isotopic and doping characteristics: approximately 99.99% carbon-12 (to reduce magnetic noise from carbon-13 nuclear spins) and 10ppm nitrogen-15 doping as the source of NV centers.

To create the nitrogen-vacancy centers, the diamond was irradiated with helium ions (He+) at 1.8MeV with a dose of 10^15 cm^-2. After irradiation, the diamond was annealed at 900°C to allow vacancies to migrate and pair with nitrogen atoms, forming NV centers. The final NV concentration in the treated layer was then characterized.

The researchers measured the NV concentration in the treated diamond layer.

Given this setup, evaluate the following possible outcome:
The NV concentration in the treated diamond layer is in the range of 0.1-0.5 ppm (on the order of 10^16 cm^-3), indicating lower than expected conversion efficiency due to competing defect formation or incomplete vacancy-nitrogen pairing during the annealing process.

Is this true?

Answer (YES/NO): NO